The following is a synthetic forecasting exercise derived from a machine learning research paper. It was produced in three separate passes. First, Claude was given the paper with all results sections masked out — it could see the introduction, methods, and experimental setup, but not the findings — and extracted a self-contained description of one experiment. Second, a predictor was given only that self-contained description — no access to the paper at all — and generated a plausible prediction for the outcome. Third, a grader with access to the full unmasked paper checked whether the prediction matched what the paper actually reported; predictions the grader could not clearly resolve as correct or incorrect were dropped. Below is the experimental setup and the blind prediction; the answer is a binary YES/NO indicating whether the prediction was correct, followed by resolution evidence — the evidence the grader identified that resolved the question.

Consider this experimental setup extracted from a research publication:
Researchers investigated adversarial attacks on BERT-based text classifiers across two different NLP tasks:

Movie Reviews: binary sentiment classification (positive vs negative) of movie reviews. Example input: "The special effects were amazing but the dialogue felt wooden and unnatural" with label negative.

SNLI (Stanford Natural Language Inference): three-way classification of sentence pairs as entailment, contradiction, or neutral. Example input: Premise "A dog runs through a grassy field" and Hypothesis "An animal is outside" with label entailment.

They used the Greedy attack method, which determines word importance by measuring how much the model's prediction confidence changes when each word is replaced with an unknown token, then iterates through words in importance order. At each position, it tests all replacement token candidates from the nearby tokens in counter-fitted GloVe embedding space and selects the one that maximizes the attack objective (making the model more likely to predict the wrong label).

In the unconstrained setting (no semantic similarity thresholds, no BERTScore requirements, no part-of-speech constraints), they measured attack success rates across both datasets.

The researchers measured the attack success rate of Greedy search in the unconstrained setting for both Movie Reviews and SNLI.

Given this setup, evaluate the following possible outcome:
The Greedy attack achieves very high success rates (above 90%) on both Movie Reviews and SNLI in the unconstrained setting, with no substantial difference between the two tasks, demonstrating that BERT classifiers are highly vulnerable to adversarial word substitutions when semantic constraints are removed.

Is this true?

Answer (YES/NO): YES